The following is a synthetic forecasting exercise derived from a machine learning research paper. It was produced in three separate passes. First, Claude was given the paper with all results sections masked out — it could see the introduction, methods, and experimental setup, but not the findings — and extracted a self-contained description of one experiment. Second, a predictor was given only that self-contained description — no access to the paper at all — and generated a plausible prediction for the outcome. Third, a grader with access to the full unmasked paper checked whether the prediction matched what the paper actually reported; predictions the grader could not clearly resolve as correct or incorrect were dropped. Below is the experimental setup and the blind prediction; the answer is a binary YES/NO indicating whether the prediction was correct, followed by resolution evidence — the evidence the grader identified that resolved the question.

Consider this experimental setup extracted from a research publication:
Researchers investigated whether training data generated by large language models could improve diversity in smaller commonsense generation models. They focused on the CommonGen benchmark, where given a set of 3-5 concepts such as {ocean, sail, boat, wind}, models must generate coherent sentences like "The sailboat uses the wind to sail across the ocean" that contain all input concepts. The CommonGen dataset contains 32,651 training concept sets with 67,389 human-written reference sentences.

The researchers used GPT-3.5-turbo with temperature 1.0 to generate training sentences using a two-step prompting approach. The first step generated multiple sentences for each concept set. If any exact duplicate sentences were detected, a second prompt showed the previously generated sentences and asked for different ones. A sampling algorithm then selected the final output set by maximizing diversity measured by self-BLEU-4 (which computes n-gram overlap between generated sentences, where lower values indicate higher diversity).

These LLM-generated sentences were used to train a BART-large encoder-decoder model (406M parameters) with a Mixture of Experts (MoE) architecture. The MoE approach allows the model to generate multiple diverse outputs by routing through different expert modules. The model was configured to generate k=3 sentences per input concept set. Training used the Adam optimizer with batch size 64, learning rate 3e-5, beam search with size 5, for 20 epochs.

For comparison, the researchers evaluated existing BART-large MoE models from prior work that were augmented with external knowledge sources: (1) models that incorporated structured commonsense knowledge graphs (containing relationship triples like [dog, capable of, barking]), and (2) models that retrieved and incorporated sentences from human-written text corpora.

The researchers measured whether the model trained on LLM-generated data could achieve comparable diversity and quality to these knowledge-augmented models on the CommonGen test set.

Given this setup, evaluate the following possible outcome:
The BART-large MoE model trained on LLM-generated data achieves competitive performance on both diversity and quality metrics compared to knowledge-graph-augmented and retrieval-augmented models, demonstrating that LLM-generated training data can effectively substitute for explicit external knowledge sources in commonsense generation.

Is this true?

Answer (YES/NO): YES